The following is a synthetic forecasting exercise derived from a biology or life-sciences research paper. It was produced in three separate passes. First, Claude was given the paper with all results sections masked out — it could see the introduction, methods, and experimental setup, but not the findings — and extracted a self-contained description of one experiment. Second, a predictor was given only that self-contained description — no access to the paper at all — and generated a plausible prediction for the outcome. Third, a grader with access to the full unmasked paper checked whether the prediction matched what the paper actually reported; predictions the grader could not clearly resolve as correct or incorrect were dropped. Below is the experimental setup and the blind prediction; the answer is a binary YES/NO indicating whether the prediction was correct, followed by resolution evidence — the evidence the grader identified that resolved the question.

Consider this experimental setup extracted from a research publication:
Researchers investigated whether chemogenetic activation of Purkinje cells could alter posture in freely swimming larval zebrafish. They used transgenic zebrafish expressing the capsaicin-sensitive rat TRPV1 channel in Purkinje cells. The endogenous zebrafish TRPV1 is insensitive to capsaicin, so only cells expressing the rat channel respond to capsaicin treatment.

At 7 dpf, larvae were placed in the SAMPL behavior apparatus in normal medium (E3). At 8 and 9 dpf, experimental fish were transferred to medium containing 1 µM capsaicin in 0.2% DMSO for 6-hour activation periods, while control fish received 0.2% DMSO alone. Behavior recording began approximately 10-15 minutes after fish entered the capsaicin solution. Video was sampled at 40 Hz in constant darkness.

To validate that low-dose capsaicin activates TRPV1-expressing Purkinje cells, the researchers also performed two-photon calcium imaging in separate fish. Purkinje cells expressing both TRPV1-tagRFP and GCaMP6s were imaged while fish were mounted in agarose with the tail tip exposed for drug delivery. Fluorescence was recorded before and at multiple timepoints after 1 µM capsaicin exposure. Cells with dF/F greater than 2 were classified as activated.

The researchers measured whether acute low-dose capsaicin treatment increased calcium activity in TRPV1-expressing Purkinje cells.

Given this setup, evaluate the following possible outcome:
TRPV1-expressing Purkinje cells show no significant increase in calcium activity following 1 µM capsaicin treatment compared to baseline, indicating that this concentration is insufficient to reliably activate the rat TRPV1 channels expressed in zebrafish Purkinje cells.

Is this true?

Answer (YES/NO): NO